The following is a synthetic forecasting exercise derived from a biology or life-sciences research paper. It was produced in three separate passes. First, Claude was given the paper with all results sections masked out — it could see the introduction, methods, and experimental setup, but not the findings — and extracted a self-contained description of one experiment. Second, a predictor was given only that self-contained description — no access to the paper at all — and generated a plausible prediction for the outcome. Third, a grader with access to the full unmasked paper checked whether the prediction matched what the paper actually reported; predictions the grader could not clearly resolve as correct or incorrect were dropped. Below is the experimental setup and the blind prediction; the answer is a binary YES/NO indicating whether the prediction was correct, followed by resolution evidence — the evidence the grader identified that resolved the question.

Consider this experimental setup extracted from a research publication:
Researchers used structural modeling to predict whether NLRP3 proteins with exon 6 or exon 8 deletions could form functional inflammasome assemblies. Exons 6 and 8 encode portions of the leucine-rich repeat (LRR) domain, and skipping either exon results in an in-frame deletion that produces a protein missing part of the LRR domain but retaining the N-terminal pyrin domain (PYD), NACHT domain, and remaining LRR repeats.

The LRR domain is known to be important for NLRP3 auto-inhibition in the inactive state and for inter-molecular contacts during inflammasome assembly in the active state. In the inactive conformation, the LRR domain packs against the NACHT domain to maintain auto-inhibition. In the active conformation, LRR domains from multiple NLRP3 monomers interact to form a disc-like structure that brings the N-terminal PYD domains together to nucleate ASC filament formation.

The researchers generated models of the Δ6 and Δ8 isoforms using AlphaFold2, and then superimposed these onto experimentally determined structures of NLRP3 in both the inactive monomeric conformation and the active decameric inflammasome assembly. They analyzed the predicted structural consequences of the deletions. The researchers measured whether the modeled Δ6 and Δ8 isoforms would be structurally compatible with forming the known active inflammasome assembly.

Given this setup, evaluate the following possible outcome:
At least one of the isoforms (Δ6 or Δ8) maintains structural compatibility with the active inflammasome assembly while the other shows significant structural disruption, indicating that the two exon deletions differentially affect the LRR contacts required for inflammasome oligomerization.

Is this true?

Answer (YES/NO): NO